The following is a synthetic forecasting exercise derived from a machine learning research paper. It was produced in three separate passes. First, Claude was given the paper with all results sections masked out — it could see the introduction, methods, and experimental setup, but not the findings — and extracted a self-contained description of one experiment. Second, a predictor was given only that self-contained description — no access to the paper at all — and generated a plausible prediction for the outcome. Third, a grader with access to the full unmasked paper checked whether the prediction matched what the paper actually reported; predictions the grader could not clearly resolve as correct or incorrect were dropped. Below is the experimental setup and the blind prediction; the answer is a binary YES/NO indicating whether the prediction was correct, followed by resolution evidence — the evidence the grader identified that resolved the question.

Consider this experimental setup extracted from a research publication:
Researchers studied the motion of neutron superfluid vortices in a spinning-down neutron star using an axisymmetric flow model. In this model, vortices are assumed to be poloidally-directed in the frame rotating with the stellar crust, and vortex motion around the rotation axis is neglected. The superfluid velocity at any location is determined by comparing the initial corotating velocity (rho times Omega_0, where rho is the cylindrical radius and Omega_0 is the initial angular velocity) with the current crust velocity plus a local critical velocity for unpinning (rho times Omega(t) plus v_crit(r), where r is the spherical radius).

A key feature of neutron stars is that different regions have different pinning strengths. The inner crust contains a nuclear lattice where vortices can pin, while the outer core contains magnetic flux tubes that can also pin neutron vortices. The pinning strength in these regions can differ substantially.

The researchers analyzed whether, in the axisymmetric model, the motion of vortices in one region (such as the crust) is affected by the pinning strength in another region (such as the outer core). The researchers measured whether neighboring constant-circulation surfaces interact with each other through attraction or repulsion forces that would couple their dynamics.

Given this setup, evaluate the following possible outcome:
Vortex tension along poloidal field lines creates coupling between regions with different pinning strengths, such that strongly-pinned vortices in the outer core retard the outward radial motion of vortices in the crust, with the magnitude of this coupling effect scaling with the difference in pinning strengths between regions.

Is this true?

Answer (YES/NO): NO